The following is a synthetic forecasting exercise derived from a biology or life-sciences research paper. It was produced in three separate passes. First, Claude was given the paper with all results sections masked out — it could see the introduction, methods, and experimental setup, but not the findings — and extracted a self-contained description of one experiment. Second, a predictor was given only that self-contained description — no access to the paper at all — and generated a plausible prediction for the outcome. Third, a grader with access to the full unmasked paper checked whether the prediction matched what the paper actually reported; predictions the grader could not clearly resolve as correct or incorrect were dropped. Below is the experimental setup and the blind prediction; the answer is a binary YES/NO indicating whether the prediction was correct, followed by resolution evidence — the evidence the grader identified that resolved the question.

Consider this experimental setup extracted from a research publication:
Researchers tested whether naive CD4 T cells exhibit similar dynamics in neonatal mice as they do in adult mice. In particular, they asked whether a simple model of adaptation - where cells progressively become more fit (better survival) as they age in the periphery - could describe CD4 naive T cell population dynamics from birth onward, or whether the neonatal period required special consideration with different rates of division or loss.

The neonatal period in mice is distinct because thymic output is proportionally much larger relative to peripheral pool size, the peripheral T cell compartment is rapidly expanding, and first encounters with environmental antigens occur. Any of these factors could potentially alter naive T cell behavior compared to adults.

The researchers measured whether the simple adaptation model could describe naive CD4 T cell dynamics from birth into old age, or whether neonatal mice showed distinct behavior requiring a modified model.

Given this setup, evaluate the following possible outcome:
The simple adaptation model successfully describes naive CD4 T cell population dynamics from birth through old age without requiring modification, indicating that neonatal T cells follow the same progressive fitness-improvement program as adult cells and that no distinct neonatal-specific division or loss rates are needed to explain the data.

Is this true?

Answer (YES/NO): YES